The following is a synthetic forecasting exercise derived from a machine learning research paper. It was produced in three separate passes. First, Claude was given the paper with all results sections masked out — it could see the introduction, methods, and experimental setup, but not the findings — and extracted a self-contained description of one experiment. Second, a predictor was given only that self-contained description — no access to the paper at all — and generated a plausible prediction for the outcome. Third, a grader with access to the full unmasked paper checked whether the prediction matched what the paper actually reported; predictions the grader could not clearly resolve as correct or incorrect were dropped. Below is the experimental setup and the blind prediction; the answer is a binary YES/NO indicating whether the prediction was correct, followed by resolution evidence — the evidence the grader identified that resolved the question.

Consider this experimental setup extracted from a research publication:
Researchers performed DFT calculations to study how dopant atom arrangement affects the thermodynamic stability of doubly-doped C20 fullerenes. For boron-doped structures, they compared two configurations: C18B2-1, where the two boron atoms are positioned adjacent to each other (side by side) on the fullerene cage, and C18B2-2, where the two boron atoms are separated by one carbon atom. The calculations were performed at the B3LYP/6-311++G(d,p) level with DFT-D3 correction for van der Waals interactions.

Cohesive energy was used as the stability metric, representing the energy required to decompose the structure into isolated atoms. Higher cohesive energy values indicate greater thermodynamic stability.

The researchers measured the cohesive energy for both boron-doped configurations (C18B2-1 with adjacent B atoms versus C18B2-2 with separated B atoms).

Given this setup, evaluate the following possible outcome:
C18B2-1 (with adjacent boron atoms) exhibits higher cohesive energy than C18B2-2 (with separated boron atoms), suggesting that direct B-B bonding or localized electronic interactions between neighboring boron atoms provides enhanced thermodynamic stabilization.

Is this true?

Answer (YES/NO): NO